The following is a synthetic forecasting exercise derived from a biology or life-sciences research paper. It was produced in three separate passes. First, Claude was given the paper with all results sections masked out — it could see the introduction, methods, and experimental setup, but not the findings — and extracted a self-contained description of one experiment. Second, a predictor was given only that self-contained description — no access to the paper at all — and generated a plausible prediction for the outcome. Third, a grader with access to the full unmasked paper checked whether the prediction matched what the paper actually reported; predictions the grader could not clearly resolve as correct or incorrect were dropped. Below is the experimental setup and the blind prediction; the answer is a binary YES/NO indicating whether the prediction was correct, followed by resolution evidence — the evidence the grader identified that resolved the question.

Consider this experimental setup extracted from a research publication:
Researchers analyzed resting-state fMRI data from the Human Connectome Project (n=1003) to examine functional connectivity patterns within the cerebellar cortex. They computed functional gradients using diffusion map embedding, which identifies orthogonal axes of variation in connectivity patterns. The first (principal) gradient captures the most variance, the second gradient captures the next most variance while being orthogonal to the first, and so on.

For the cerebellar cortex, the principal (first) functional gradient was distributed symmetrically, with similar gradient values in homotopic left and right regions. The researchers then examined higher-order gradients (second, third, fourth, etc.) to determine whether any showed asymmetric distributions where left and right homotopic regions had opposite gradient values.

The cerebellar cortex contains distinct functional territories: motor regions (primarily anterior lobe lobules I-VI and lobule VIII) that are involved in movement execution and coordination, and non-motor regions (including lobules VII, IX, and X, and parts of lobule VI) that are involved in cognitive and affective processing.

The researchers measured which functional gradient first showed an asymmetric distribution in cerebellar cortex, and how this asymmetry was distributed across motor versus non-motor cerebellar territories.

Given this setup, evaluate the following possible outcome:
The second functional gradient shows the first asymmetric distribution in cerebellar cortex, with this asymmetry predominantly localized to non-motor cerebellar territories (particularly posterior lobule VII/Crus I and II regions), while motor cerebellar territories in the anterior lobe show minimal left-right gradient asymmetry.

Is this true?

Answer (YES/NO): NO